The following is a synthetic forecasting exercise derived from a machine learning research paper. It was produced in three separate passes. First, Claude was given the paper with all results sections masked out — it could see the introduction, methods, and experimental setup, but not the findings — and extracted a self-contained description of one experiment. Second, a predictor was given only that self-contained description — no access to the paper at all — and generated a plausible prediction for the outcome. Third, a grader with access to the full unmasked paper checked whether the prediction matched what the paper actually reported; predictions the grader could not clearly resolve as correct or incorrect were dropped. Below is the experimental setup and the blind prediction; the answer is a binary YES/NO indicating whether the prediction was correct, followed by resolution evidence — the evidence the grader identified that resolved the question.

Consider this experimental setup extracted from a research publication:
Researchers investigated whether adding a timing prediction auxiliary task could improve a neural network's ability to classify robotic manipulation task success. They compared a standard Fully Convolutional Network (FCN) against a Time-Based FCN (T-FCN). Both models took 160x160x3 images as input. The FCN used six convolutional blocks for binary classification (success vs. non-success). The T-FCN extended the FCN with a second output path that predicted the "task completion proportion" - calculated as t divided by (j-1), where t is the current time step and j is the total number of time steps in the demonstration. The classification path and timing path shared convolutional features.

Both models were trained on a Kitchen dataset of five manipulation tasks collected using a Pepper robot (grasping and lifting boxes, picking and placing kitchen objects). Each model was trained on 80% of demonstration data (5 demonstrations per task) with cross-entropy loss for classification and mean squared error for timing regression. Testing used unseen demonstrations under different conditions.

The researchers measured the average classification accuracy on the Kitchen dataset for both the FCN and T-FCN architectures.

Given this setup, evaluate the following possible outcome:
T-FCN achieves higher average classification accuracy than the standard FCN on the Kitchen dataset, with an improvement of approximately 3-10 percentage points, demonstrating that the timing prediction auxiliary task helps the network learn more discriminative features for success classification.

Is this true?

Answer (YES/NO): YES